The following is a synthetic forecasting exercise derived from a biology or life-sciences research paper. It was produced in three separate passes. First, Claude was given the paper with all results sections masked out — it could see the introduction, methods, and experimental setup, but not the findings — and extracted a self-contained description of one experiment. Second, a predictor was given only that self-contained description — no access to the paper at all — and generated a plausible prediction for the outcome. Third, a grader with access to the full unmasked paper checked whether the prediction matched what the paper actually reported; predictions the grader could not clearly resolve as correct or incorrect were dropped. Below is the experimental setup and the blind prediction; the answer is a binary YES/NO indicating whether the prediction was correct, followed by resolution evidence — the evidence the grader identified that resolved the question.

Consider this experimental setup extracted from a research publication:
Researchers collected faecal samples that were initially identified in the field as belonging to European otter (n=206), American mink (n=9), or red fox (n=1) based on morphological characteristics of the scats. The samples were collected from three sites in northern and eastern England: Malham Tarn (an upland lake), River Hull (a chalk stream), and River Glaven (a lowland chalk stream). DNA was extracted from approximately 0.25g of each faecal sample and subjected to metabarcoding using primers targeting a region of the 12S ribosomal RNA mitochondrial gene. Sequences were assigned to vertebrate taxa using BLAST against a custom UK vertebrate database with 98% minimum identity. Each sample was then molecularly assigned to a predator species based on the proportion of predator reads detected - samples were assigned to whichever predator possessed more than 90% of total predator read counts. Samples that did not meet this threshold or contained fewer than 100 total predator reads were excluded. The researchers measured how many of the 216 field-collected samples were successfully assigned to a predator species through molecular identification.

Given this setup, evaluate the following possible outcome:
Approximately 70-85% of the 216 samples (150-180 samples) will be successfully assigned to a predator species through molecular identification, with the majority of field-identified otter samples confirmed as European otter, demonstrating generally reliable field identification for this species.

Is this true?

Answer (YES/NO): NO